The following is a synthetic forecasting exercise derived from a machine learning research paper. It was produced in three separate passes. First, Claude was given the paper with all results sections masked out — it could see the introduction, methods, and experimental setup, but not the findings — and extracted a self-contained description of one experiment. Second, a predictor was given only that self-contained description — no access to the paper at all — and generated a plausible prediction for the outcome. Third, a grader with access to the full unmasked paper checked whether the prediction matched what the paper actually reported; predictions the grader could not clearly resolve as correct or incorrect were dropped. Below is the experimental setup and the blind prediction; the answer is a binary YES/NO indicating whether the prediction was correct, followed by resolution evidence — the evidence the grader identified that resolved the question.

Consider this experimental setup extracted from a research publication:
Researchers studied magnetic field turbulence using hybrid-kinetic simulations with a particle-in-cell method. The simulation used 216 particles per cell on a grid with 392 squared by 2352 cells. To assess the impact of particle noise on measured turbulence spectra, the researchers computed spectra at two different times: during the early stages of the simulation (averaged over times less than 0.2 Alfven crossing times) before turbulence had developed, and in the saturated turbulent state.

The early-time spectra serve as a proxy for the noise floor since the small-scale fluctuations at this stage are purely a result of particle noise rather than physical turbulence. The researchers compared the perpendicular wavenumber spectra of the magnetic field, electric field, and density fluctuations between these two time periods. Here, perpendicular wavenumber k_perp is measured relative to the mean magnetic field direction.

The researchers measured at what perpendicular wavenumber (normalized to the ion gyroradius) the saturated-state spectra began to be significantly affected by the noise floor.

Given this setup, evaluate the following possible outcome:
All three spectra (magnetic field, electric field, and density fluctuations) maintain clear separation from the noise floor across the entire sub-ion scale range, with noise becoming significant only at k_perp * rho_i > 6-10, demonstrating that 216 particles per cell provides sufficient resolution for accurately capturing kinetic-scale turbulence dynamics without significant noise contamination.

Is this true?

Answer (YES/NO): NO